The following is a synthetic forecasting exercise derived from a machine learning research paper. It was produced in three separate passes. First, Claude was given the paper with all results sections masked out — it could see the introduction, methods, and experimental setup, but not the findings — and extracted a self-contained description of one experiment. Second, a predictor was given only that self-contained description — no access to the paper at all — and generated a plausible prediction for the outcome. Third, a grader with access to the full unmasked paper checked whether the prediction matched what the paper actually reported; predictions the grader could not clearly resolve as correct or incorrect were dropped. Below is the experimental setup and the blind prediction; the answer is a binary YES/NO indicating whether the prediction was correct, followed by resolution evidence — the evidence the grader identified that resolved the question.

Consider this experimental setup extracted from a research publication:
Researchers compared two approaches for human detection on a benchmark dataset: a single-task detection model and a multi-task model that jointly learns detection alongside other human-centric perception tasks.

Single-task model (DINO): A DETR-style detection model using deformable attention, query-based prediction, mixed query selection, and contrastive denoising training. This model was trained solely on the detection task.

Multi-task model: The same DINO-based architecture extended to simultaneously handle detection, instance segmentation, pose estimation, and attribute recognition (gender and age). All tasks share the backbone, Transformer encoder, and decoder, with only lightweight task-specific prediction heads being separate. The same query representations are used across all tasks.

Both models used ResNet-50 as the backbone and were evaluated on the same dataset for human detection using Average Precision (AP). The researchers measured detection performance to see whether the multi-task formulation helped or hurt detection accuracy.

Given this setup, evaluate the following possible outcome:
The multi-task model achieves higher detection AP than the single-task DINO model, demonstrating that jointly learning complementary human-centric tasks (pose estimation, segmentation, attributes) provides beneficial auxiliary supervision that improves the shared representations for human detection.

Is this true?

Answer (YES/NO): YES